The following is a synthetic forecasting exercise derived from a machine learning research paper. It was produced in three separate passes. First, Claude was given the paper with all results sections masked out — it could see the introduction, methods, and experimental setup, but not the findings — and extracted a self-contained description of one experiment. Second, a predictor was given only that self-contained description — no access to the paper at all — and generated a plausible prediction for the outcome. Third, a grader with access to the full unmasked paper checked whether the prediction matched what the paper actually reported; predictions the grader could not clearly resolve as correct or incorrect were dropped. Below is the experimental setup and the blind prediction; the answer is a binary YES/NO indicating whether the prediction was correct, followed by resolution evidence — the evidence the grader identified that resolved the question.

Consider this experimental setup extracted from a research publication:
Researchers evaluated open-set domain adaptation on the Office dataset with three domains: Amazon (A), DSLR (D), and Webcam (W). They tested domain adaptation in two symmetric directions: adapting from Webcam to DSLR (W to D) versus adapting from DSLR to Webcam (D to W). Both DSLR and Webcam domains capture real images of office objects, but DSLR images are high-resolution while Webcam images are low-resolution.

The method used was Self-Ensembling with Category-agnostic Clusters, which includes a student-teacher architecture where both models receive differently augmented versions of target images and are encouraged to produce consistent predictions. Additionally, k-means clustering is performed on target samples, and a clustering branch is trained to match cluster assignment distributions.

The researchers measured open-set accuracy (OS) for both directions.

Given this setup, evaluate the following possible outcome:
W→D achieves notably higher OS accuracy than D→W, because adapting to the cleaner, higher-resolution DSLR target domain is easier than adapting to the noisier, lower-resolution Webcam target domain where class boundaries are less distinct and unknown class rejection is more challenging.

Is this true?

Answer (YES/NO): NO